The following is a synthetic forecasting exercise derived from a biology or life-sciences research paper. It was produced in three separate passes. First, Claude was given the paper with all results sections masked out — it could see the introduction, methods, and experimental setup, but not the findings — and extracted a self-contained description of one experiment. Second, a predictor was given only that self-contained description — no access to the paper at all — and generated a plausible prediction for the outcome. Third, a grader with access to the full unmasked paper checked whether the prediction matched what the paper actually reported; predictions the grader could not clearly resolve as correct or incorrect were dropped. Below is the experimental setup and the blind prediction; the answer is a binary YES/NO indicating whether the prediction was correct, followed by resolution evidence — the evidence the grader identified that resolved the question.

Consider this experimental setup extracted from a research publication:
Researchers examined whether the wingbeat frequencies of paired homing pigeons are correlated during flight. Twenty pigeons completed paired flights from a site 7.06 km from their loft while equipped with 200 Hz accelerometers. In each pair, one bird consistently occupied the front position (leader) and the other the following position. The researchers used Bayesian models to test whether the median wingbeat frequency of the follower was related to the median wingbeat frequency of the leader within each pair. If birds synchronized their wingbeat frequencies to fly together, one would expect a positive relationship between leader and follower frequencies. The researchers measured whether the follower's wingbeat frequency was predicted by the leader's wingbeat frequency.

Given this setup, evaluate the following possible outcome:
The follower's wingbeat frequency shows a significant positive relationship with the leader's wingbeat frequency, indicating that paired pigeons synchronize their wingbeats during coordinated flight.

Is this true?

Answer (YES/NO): NO